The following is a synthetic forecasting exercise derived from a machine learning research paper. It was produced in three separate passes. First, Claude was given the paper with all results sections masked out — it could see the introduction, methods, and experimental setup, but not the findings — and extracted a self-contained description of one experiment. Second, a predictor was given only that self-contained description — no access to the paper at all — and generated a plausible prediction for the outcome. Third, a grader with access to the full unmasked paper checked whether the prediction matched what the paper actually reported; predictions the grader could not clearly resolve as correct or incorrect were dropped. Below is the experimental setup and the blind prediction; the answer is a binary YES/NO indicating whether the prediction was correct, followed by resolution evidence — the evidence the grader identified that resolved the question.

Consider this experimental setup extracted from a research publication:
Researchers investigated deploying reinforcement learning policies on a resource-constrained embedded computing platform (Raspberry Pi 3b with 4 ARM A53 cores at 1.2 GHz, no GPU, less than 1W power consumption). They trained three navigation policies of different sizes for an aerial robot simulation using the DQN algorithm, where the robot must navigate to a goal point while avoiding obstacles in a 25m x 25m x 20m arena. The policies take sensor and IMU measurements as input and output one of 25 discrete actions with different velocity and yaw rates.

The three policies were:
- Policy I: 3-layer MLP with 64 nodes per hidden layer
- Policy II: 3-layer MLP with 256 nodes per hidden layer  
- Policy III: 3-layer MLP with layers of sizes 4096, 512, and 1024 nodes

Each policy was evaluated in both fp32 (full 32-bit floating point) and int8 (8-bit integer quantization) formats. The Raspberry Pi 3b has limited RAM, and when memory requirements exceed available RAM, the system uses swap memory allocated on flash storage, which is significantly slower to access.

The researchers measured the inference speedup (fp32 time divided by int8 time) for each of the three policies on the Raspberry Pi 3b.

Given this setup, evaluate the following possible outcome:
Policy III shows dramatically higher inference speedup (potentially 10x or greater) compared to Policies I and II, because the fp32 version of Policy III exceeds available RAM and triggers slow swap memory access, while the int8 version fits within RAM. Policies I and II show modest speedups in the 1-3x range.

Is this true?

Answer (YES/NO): NO